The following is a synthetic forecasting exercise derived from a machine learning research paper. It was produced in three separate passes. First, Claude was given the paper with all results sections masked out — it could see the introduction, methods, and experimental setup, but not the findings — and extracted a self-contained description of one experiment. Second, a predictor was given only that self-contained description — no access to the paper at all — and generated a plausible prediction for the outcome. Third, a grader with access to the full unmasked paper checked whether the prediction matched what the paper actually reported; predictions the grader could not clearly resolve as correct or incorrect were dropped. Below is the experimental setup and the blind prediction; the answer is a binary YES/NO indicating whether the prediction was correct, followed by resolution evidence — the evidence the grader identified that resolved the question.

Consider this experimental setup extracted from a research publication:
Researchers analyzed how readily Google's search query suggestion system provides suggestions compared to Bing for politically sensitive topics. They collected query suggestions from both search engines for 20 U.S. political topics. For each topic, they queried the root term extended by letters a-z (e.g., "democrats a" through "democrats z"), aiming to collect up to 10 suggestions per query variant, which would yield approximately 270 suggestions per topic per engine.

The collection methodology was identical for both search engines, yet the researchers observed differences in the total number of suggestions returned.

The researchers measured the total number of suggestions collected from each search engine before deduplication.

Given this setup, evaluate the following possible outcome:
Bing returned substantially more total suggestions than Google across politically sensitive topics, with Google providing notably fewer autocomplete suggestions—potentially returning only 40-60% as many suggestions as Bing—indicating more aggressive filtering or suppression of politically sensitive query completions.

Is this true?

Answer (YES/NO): NO